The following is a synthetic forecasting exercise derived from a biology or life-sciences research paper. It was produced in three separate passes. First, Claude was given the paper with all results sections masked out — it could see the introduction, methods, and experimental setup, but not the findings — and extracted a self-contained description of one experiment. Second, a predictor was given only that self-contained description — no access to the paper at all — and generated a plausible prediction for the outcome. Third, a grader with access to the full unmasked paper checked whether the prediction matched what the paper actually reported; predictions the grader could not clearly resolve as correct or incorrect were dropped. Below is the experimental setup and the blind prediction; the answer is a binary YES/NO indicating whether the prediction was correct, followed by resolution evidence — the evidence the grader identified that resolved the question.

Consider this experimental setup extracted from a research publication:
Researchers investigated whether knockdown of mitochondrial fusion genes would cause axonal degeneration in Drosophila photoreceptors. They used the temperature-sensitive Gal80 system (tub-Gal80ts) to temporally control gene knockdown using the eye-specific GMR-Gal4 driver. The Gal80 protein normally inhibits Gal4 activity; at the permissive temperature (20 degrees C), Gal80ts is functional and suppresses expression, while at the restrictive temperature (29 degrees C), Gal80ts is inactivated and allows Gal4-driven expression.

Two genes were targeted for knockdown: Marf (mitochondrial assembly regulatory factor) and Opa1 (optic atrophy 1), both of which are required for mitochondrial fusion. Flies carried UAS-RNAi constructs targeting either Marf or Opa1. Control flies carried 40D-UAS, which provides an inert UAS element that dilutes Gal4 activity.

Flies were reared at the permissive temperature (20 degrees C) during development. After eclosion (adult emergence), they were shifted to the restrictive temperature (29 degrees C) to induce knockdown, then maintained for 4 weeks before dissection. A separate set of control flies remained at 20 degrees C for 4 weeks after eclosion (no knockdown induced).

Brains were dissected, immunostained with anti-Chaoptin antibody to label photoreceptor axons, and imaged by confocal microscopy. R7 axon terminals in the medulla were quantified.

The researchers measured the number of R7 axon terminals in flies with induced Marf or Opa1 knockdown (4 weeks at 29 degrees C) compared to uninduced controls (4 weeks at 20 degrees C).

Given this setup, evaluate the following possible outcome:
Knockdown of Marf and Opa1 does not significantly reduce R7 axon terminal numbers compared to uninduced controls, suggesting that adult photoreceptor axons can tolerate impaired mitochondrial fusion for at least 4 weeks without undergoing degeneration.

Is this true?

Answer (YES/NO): NO